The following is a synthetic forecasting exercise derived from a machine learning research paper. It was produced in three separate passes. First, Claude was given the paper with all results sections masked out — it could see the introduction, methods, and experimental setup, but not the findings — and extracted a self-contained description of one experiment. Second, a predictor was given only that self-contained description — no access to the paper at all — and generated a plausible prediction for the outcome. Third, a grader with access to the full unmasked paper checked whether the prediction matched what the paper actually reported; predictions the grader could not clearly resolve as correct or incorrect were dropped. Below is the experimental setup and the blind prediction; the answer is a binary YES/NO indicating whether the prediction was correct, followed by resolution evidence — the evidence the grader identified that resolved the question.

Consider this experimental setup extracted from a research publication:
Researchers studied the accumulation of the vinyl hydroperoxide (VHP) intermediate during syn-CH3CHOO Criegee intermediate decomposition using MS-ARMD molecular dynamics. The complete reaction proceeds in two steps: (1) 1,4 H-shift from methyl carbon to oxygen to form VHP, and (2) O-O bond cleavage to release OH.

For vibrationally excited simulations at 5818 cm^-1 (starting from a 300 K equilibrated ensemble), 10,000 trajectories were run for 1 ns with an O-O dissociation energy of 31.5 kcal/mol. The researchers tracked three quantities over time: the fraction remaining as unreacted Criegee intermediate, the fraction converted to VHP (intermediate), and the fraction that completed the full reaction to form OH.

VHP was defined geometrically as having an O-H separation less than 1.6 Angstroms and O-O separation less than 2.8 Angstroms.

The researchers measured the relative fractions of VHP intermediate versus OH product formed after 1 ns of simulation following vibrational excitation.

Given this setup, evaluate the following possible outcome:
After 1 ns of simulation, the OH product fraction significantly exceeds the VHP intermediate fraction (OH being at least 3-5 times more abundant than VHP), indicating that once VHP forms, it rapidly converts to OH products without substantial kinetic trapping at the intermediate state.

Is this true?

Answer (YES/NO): NO